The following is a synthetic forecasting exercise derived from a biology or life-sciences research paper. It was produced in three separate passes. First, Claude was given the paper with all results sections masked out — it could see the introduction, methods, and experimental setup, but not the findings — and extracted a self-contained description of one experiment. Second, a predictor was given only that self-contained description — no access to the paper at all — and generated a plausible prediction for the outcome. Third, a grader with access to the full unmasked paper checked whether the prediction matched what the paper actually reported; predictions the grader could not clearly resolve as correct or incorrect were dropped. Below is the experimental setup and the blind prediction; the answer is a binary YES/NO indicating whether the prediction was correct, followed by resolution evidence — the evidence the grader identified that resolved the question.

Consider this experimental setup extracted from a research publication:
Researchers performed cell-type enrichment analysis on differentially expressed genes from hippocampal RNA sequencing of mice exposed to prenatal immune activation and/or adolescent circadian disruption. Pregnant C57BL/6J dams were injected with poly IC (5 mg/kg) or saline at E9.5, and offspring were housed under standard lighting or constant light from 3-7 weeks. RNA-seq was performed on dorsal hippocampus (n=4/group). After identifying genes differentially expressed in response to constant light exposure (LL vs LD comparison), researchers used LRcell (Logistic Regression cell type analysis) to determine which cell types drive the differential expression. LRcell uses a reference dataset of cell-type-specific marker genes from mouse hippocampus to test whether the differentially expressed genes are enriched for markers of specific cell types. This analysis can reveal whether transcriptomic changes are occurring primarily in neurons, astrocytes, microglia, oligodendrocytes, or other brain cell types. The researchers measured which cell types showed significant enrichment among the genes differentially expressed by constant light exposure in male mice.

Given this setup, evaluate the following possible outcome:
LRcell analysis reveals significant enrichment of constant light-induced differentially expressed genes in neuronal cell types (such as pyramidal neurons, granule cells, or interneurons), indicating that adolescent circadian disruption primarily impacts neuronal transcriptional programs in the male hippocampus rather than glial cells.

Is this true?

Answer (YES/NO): NO